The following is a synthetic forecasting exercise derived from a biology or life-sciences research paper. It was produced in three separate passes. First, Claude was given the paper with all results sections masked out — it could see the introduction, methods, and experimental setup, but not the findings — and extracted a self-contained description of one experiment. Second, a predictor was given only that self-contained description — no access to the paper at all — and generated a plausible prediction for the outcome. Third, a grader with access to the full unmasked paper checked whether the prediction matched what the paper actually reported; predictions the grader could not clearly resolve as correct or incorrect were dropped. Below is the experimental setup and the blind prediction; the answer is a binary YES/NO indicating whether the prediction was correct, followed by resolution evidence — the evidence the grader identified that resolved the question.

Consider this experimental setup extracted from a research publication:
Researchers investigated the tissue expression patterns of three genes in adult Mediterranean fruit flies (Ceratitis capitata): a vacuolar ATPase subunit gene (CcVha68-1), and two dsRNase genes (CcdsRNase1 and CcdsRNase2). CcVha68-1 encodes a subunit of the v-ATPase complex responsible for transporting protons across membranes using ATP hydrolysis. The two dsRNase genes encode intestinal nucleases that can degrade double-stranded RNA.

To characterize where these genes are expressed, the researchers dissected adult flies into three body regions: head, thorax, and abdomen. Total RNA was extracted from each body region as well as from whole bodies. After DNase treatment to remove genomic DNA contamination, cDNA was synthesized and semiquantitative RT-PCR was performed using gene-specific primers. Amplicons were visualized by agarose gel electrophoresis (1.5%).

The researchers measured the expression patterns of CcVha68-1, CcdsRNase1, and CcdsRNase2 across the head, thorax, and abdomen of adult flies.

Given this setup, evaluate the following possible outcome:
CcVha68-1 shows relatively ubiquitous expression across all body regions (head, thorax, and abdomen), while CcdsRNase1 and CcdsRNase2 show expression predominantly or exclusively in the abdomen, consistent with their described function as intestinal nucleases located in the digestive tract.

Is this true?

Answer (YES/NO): YES